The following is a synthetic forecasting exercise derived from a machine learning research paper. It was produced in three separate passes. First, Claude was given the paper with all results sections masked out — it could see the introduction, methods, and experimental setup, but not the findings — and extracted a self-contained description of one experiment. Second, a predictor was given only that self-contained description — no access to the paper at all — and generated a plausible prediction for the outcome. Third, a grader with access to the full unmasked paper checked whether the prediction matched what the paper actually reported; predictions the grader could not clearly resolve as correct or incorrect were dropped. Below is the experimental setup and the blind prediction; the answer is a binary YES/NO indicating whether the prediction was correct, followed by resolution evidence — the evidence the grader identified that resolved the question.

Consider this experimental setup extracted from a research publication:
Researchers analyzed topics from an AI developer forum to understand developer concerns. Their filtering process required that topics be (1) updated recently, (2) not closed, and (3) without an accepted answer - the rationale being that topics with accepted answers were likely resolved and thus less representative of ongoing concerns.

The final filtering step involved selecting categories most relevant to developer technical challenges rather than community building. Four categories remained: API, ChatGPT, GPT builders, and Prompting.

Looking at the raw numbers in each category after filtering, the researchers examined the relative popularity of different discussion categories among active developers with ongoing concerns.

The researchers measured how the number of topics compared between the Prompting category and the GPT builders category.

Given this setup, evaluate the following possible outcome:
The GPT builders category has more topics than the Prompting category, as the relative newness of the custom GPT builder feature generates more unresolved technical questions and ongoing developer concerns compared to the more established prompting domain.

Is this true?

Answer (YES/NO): YES